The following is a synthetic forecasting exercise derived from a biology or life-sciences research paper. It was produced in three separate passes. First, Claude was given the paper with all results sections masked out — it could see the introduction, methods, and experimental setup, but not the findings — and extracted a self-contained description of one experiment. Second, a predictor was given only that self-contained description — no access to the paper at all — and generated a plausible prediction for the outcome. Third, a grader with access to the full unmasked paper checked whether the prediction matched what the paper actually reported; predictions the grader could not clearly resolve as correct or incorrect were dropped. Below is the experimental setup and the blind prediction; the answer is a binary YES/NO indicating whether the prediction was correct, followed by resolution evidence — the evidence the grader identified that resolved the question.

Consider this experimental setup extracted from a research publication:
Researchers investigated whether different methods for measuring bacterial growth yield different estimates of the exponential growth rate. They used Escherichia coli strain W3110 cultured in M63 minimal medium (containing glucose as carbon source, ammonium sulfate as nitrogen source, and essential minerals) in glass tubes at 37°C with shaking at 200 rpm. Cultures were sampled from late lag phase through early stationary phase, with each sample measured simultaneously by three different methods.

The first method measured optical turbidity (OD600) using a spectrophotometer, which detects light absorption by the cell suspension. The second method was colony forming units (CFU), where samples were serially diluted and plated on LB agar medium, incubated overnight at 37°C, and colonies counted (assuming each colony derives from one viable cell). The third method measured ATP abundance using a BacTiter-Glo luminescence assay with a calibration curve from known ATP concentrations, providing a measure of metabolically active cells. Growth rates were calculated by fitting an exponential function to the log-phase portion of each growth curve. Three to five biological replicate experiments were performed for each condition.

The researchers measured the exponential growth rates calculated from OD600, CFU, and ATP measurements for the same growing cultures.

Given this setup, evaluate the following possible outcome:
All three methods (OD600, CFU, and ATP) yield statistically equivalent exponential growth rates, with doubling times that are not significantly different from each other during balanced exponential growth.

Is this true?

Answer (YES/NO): NO